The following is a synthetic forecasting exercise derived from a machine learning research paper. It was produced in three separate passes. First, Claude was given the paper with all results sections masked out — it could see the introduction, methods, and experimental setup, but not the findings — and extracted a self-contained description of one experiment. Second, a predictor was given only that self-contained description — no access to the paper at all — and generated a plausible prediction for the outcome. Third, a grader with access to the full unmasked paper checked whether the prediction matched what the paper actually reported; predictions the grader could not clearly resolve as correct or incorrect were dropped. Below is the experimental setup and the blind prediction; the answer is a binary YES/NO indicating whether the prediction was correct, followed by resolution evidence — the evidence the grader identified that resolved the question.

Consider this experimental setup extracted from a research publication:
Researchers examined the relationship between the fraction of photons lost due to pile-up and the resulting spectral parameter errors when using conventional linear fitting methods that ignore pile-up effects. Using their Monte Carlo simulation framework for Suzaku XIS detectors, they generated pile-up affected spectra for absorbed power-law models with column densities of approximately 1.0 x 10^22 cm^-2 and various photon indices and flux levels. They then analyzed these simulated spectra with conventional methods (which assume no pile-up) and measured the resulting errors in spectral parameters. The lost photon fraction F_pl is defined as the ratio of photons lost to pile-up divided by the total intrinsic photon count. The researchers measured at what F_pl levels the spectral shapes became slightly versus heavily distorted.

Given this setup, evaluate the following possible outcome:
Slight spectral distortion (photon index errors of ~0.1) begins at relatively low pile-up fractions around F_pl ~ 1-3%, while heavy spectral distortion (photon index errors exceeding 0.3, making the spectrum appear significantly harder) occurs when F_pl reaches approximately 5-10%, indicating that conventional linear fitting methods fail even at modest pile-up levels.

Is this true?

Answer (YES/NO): NO